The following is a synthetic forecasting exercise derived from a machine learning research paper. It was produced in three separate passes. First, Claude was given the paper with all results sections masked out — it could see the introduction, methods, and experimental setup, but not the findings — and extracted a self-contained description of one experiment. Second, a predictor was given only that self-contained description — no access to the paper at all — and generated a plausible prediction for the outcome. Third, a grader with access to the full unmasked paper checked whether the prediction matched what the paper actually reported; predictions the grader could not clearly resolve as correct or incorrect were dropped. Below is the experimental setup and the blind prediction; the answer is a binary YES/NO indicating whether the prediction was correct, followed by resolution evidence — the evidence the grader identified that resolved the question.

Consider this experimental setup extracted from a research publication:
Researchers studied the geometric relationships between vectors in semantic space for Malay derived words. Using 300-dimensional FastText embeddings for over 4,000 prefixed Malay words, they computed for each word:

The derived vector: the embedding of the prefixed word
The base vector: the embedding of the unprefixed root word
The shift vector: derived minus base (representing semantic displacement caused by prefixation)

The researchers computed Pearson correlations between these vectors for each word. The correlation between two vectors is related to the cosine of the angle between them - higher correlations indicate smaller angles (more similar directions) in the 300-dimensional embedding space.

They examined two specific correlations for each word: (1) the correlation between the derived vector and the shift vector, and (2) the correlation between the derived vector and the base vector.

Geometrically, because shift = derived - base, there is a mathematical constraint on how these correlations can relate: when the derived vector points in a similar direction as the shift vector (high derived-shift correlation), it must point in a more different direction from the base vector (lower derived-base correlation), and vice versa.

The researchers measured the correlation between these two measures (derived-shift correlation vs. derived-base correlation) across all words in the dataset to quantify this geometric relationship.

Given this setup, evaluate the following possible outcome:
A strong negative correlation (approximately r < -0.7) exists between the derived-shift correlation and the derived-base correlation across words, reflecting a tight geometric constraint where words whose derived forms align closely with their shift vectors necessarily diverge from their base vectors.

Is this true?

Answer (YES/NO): NO